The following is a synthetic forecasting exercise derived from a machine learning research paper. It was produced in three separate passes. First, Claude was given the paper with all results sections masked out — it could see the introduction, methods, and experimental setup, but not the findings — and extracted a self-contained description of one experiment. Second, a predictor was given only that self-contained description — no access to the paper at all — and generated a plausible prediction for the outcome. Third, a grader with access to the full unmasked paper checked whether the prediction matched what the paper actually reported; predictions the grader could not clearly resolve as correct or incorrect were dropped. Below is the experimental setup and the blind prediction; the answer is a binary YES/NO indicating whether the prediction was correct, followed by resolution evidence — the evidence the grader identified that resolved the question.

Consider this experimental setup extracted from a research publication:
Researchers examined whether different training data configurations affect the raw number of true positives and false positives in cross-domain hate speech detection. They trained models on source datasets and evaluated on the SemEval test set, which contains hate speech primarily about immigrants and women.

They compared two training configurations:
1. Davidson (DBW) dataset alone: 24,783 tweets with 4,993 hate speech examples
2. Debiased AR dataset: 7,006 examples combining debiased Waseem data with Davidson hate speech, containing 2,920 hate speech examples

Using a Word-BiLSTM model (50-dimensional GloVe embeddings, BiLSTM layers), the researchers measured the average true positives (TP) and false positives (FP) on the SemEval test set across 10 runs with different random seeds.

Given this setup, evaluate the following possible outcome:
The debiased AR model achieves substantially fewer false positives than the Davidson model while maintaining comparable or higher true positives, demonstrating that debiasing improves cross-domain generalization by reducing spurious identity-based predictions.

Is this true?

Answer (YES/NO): NO